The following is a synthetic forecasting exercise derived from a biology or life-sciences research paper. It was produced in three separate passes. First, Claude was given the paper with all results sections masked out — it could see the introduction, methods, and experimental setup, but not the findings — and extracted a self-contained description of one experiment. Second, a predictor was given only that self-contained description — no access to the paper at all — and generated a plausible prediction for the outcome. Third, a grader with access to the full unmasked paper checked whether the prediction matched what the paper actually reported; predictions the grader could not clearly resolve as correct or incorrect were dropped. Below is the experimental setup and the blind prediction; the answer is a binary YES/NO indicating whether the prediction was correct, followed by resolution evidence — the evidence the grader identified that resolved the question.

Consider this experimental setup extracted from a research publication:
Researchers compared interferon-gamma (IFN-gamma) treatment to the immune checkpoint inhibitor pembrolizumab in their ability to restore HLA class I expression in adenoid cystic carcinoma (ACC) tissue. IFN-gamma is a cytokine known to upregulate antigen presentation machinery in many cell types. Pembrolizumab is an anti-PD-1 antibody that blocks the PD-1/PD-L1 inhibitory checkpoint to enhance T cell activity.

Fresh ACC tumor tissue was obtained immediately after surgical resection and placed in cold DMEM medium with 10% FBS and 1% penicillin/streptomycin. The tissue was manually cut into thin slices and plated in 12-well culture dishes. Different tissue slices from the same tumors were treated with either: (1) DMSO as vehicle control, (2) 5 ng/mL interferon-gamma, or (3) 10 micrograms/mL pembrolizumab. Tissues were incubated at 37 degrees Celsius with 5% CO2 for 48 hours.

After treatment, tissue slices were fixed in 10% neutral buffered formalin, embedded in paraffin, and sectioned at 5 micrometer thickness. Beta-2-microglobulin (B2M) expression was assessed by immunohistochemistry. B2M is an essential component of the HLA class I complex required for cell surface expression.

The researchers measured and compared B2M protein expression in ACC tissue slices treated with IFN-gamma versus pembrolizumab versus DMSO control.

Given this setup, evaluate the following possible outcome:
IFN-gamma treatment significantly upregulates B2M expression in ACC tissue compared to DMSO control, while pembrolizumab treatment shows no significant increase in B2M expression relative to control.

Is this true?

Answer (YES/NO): YES